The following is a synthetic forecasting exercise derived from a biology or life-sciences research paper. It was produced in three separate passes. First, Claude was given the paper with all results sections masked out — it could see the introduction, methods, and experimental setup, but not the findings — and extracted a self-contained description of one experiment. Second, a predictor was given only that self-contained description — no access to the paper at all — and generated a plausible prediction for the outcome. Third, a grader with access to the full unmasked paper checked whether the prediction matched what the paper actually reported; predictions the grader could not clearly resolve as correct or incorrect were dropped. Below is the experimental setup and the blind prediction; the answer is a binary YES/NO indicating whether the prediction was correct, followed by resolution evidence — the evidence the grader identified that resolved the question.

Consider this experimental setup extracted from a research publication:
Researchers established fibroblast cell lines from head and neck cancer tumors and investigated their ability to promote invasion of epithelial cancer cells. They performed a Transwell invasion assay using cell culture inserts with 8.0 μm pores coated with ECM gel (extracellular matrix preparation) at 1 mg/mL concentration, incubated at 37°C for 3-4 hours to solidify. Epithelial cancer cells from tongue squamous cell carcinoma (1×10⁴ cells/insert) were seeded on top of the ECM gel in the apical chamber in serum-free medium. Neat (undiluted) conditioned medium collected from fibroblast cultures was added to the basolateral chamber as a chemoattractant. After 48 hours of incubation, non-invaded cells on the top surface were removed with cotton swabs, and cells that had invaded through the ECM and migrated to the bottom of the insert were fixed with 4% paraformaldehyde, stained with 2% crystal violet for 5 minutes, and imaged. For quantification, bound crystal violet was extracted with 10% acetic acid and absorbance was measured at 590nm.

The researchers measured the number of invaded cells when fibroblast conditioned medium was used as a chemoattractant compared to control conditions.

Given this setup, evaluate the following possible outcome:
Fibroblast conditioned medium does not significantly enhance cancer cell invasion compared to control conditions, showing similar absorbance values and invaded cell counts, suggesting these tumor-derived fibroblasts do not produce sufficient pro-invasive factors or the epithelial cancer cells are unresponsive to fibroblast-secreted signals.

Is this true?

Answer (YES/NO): NO